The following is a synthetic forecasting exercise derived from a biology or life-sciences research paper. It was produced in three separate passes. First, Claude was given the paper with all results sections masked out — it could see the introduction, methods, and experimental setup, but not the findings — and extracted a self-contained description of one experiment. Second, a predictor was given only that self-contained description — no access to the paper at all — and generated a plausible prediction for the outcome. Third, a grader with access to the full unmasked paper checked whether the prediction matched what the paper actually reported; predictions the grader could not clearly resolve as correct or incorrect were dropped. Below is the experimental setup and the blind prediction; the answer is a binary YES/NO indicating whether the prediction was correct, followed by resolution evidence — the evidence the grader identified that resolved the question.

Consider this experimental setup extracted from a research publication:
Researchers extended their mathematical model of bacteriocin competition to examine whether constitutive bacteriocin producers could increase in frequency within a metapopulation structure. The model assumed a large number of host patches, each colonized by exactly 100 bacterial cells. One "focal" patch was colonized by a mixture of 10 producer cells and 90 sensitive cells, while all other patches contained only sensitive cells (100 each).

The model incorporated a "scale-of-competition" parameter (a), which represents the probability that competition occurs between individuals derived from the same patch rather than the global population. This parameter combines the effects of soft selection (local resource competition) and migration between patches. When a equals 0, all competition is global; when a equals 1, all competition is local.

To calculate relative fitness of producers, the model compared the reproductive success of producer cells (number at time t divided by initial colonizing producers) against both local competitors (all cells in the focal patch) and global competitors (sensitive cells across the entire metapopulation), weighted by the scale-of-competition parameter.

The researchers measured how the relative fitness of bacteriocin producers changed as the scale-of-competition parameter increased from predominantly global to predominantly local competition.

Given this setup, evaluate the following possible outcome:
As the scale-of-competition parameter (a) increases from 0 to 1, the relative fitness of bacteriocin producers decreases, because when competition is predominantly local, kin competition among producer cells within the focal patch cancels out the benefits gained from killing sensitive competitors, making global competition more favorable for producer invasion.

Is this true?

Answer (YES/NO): NO